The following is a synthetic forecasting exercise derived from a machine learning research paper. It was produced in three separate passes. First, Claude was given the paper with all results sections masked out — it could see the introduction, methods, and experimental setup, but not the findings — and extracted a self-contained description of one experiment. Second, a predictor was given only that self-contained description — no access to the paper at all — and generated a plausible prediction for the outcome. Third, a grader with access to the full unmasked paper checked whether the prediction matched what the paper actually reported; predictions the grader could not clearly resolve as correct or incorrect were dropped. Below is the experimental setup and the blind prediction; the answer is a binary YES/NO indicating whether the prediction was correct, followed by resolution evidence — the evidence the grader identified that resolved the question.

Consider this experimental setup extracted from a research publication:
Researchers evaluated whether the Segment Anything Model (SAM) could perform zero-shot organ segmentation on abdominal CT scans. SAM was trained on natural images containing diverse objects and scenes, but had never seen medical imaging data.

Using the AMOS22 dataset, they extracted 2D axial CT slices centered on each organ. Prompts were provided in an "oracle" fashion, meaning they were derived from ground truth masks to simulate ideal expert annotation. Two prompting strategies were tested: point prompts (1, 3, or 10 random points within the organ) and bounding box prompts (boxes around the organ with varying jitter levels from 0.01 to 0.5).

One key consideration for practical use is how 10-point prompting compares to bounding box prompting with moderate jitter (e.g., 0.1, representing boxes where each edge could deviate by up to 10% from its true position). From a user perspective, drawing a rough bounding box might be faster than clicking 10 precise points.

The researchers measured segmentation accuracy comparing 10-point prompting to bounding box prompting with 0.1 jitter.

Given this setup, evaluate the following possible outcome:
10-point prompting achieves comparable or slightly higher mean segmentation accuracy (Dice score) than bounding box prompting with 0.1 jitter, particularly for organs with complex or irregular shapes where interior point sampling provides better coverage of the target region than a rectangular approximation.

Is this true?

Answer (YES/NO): NO